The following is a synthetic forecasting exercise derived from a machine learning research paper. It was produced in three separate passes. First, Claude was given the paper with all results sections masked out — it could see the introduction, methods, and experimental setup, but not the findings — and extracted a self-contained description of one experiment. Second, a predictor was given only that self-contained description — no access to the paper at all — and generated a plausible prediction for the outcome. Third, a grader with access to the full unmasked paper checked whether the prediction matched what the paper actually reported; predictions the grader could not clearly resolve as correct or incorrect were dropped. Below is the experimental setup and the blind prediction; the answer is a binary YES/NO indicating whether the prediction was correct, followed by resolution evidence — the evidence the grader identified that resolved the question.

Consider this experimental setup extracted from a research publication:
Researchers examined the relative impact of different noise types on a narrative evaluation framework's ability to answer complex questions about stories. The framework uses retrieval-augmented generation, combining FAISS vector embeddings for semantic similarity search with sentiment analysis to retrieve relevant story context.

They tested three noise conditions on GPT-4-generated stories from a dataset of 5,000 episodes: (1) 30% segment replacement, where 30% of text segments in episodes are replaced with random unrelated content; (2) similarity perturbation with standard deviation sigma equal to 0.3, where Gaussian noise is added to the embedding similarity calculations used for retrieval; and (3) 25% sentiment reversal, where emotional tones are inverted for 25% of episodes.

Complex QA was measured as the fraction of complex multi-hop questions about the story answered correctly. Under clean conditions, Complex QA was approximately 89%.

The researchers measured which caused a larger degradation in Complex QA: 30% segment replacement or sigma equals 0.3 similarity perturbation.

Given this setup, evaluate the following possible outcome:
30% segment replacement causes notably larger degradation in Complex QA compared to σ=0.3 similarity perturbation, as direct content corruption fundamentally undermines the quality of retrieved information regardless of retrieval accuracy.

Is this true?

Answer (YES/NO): NO